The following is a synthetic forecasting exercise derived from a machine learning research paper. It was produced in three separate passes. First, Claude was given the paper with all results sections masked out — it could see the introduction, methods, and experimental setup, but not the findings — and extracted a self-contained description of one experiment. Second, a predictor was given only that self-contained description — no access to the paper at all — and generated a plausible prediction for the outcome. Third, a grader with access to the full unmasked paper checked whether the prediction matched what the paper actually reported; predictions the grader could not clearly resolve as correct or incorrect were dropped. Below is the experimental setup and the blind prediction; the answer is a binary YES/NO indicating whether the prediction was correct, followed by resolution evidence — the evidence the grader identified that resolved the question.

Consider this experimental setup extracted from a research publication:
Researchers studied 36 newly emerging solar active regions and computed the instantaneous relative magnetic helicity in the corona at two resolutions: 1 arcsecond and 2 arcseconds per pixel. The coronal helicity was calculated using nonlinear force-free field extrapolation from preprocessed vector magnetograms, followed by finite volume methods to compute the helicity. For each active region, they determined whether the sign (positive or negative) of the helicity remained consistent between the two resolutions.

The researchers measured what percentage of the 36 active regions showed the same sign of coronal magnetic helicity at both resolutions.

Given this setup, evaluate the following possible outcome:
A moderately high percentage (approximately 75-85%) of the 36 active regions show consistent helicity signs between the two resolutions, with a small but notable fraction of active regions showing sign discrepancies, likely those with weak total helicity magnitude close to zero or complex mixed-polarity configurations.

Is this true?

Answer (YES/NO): NO